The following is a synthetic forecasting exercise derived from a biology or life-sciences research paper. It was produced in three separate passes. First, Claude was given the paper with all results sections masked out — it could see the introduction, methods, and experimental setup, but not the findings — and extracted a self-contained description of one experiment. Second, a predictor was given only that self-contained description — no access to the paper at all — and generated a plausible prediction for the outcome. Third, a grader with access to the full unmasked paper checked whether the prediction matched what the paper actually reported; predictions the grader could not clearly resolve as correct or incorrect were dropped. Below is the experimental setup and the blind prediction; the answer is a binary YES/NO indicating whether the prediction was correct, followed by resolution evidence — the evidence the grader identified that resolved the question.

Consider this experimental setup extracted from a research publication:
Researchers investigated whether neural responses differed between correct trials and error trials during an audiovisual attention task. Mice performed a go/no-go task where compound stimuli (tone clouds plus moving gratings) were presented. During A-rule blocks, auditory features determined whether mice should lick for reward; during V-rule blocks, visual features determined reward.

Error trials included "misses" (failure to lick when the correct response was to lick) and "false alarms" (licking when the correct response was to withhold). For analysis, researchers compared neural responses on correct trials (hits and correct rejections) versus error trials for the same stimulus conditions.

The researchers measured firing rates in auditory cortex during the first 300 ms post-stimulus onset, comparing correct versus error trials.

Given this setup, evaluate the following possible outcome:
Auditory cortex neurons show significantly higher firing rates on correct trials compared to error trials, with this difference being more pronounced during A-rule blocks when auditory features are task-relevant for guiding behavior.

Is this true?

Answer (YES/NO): NO